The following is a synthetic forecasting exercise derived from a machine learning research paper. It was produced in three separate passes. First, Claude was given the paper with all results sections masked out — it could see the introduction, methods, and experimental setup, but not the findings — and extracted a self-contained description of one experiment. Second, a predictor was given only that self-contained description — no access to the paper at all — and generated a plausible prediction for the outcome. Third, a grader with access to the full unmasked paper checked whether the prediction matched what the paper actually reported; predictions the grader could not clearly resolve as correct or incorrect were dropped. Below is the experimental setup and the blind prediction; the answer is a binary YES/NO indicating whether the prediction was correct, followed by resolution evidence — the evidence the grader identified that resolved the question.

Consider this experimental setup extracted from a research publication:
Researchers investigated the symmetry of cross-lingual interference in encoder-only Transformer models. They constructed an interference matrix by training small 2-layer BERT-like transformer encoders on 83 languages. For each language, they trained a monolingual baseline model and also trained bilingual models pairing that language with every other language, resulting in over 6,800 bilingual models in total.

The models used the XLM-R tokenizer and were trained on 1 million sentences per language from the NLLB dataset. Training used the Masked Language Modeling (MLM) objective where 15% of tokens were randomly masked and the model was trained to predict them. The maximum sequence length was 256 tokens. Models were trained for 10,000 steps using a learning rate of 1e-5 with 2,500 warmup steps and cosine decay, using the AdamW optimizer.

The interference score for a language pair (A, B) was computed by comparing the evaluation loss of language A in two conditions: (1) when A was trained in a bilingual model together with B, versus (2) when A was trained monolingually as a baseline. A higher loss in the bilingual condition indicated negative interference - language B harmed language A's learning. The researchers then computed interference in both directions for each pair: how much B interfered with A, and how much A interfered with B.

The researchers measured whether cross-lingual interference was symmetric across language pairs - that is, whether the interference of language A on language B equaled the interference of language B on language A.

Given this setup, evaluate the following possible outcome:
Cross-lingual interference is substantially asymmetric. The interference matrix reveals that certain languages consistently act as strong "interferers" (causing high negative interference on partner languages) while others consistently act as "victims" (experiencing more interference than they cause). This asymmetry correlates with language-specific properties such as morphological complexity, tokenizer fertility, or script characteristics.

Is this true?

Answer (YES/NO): YES